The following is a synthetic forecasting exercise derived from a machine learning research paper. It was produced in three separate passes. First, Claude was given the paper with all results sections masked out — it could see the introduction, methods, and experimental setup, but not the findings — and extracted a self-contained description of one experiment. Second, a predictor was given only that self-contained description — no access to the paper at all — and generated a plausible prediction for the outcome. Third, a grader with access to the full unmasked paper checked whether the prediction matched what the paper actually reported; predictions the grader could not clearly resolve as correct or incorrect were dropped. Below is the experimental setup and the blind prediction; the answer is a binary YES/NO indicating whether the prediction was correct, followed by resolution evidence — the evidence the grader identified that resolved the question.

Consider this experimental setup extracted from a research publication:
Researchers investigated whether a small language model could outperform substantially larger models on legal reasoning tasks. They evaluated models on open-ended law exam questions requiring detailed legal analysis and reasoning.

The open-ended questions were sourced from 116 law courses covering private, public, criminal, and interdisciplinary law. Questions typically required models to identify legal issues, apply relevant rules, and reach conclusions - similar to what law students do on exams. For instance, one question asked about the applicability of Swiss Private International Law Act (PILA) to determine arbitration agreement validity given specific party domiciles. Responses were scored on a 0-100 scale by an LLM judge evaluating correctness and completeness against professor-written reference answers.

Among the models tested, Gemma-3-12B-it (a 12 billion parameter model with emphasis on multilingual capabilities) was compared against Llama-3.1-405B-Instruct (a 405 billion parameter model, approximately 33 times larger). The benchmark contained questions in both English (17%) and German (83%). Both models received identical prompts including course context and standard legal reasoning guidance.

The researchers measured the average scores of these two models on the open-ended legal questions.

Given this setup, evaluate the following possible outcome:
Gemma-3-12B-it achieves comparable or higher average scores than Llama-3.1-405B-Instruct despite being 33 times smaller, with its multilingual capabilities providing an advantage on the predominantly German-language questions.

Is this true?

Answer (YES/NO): YES